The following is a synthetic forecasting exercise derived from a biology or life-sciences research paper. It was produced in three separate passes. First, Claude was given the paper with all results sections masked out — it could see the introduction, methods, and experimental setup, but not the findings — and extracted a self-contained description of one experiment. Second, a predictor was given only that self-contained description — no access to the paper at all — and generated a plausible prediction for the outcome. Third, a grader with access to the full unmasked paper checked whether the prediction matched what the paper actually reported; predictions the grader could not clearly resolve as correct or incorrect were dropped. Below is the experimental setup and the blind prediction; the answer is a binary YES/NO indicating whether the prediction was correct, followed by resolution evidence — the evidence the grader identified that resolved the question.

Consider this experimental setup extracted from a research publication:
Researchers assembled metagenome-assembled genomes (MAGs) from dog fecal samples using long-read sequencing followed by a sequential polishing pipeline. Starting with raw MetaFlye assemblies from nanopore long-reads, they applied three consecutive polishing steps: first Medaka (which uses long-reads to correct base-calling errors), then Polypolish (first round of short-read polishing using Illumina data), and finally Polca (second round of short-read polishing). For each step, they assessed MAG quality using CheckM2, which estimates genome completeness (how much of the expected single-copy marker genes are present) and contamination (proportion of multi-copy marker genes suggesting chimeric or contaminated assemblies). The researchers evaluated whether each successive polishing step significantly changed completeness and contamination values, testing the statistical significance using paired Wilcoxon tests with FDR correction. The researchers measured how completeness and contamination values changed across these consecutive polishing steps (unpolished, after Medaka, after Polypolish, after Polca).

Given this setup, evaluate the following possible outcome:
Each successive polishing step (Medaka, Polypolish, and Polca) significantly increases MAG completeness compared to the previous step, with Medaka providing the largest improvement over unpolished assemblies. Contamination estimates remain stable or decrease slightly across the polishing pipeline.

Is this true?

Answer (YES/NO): NO